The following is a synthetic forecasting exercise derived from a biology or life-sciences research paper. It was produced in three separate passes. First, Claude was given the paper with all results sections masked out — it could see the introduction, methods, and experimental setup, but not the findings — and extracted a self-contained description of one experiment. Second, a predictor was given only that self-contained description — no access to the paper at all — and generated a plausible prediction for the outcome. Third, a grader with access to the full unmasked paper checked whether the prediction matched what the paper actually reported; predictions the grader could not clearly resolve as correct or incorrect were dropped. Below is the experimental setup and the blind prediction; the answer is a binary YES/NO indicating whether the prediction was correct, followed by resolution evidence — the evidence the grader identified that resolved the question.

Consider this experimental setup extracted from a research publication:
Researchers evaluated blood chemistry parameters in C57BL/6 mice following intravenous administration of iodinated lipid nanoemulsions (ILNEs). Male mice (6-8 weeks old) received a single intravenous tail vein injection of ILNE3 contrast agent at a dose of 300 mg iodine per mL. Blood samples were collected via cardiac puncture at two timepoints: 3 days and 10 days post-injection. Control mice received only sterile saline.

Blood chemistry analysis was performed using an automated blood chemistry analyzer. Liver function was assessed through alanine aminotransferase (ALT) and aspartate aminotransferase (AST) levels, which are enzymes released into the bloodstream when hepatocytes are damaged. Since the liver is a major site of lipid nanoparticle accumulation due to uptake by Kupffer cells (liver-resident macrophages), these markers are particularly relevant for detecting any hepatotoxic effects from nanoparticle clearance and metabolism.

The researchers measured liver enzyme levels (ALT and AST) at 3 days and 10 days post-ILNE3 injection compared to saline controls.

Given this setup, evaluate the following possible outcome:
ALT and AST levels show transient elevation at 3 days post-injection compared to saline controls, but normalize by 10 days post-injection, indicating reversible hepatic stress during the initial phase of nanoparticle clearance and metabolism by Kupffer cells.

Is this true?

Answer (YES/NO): NO